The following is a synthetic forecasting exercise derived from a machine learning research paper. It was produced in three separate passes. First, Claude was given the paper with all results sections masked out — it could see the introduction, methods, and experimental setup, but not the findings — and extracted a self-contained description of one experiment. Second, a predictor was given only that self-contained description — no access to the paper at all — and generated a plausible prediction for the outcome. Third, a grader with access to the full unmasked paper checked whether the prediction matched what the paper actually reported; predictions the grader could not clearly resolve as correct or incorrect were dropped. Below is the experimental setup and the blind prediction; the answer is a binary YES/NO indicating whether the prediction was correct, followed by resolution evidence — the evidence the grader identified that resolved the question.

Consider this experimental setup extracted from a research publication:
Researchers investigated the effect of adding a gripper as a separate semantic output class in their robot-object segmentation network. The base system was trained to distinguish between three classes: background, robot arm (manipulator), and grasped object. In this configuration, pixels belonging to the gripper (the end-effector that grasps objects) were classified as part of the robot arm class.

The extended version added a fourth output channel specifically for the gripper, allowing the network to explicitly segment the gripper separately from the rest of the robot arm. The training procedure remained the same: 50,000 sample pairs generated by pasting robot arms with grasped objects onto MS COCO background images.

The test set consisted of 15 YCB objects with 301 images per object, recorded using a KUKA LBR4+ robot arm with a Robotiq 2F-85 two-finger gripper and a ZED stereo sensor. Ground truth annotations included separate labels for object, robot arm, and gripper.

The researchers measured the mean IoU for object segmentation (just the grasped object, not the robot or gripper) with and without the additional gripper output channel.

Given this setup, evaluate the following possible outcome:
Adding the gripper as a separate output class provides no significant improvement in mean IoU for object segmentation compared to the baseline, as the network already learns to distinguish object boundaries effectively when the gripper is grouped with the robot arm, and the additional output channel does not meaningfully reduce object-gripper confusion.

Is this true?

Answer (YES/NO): NO